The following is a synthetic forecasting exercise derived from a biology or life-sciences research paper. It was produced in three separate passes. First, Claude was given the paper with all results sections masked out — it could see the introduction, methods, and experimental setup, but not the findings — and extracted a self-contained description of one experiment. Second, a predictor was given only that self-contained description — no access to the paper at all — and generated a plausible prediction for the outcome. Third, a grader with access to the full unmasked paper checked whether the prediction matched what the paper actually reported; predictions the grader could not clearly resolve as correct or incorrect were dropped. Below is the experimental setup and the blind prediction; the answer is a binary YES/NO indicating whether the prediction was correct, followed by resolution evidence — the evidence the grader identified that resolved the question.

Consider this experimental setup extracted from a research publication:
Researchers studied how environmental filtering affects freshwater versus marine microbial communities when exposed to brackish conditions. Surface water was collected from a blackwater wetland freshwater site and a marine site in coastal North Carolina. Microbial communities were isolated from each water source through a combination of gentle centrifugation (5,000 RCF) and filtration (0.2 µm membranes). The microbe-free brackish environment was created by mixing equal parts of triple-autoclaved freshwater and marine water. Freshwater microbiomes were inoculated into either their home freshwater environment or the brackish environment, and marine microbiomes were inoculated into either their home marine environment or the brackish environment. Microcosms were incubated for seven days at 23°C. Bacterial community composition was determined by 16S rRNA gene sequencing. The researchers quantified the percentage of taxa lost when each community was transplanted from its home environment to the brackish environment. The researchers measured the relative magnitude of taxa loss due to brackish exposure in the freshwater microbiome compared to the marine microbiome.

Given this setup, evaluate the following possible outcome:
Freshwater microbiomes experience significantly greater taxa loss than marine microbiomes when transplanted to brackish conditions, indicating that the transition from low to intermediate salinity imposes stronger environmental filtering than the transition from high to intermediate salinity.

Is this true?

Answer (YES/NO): YES